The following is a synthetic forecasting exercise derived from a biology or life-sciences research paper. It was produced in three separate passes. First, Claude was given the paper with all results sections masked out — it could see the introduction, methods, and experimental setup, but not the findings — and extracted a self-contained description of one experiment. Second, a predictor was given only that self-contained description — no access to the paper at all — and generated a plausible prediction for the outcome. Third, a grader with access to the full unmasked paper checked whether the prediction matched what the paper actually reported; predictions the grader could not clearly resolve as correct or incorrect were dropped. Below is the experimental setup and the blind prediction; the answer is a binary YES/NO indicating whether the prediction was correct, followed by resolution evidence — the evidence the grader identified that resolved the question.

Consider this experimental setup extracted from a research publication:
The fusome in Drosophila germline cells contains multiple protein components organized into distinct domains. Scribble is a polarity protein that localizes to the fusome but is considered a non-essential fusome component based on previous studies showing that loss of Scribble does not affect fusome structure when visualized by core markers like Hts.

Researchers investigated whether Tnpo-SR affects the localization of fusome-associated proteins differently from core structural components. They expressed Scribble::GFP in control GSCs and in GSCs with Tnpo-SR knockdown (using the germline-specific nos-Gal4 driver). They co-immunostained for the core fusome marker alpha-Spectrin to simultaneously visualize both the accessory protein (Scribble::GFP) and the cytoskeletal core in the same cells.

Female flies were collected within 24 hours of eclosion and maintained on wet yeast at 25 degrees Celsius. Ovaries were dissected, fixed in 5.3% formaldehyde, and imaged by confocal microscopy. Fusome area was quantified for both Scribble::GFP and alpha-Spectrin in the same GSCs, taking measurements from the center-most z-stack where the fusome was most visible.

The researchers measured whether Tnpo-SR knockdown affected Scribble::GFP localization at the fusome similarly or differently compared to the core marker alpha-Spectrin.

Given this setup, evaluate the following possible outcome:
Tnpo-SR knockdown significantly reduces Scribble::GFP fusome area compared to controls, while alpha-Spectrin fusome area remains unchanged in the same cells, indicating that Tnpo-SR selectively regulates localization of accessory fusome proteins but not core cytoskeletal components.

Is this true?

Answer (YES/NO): NO